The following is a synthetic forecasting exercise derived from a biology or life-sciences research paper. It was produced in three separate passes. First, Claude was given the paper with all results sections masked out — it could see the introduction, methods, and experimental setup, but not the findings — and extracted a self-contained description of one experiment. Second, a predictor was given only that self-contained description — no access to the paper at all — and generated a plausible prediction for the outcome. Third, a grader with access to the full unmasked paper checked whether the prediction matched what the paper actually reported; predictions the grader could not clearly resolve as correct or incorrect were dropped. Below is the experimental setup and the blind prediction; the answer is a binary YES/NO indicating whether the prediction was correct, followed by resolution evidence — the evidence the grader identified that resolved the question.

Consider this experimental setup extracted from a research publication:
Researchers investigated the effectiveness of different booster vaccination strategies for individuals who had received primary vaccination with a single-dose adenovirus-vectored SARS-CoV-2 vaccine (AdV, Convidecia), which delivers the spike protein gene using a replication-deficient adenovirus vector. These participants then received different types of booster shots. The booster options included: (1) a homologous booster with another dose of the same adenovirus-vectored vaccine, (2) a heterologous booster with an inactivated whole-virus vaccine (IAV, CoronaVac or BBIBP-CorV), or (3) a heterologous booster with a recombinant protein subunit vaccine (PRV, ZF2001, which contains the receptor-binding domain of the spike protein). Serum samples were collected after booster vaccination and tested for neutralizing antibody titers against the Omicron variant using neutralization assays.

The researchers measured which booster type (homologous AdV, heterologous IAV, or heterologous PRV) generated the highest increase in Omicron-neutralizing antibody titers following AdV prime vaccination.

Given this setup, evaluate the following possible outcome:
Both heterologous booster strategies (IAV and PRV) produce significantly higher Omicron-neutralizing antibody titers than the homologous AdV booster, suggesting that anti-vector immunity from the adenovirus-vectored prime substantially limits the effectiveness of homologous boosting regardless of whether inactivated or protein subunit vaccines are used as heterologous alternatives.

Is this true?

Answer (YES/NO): NO